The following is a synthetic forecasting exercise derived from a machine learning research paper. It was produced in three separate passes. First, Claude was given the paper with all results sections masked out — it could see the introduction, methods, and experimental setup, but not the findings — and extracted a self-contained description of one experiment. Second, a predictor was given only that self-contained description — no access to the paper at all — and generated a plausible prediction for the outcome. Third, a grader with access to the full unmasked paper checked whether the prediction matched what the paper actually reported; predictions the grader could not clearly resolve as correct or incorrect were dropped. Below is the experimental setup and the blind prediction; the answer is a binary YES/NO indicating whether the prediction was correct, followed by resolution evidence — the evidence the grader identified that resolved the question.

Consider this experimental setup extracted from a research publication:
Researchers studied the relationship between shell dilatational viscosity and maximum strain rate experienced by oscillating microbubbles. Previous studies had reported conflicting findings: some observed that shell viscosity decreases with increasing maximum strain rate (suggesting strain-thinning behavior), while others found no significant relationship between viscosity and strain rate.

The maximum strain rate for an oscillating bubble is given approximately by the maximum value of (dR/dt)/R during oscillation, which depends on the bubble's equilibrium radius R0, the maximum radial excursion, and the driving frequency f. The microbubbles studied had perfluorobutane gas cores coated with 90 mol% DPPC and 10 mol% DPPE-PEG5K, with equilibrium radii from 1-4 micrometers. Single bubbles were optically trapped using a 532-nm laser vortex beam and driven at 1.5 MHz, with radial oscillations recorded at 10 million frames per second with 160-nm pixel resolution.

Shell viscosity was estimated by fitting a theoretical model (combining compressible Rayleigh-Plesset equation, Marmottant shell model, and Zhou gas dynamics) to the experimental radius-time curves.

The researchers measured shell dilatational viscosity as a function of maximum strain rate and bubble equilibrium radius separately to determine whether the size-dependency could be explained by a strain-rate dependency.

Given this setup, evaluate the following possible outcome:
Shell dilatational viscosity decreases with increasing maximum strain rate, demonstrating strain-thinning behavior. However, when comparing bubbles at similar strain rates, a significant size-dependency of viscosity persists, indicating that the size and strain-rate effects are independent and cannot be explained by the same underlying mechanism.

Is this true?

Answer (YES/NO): NO